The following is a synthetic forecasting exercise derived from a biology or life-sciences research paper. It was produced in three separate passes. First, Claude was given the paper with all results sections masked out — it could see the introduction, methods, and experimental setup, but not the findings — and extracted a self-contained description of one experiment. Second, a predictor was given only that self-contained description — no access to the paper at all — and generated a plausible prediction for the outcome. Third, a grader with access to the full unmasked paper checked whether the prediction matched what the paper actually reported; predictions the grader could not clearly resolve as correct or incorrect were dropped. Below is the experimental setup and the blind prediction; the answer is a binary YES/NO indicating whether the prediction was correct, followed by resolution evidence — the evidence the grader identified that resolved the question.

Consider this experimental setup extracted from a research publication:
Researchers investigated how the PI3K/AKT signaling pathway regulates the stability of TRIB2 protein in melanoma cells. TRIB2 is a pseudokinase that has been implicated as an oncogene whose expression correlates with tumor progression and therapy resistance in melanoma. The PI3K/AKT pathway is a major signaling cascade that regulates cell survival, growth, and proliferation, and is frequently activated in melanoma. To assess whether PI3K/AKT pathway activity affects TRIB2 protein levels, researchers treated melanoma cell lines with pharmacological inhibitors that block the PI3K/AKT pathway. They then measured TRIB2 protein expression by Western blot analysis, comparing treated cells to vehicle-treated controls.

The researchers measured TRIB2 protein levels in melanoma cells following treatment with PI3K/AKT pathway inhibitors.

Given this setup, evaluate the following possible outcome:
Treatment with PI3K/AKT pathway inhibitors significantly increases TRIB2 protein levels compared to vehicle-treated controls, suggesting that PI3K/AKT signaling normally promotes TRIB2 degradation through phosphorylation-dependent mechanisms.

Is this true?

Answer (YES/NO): YES